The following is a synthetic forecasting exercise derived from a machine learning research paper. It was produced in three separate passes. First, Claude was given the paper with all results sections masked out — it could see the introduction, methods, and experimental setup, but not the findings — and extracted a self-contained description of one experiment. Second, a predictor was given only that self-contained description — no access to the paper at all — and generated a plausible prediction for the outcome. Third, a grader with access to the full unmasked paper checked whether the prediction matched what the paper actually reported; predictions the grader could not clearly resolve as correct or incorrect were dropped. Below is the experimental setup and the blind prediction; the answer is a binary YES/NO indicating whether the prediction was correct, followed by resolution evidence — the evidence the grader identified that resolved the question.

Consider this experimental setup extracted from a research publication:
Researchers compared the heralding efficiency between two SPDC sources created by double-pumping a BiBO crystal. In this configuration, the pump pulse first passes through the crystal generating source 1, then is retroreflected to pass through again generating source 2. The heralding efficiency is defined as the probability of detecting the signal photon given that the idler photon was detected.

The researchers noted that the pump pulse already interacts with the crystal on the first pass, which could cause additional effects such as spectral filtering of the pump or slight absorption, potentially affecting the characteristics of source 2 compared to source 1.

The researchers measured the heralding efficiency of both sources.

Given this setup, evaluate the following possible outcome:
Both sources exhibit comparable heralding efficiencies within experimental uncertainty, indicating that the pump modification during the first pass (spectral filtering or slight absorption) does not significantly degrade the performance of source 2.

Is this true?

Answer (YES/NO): NO